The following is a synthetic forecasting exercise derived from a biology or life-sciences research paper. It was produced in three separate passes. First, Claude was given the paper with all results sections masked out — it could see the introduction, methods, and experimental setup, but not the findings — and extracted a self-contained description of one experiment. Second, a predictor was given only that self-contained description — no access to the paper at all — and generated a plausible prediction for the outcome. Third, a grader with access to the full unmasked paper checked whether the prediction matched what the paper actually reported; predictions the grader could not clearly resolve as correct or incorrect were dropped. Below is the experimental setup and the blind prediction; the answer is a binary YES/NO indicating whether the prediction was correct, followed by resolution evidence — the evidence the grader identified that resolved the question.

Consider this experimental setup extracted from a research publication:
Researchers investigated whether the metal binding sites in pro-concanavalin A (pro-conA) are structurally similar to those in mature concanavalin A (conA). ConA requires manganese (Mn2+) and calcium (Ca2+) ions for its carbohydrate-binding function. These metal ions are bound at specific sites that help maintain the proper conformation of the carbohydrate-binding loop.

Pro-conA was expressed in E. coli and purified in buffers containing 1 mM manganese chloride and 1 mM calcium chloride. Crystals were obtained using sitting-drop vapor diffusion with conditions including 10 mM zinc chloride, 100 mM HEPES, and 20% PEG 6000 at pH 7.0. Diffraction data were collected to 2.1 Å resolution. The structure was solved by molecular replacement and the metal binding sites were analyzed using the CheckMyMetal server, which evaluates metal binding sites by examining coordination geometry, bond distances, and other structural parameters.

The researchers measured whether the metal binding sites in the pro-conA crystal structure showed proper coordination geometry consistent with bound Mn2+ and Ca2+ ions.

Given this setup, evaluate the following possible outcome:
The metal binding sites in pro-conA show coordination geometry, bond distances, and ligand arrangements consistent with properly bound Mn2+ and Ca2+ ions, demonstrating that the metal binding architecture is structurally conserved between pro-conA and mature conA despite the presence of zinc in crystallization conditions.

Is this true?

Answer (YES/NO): YES